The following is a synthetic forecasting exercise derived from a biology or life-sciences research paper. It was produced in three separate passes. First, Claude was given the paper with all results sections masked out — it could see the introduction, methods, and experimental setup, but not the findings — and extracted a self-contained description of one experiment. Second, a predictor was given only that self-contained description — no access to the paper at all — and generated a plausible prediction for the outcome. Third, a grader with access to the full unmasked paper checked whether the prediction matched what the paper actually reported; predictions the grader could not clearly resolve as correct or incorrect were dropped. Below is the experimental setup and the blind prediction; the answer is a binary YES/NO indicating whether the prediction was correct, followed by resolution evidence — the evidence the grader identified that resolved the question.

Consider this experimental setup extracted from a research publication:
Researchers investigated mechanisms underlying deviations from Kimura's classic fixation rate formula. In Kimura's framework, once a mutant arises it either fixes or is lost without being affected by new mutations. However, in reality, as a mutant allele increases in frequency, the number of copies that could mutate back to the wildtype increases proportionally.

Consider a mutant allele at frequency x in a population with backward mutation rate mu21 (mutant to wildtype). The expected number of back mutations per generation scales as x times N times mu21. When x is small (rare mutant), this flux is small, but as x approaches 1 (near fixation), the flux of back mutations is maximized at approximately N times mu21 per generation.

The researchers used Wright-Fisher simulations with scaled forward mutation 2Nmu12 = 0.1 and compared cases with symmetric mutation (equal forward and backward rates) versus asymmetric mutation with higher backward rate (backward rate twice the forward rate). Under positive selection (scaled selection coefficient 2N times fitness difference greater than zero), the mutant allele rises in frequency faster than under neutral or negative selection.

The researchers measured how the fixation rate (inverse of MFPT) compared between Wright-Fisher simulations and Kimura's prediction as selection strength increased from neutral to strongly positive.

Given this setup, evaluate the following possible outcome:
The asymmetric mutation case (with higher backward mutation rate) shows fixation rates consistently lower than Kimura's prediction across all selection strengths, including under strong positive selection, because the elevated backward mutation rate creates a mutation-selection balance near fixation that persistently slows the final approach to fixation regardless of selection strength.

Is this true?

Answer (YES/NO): NO